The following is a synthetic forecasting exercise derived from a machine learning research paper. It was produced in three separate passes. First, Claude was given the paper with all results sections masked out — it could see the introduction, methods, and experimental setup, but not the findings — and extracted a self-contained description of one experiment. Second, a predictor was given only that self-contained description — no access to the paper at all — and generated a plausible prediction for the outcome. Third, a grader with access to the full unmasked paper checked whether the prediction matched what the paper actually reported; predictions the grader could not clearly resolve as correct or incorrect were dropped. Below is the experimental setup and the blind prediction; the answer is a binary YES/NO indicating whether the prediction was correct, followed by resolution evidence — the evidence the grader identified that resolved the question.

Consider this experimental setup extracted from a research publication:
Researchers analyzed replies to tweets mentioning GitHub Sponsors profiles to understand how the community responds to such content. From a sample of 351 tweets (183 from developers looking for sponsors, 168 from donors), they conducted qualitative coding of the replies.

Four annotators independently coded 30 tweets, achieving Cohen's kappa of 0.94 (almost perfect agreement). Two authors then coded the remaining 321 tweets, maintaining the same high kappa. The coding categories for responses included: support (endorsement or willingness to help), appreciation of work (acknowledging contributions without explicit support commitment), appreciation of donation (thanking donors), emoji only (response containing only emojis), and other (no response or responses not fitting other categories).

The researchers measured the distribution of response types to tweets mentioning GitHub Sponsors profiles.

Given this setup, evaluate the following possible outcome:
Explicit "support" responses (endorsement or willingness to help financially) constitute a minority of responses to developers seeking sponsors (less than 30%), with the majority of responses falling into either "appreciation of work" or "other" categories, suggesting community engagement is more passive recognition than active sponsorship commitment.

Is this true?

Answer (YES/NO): YES